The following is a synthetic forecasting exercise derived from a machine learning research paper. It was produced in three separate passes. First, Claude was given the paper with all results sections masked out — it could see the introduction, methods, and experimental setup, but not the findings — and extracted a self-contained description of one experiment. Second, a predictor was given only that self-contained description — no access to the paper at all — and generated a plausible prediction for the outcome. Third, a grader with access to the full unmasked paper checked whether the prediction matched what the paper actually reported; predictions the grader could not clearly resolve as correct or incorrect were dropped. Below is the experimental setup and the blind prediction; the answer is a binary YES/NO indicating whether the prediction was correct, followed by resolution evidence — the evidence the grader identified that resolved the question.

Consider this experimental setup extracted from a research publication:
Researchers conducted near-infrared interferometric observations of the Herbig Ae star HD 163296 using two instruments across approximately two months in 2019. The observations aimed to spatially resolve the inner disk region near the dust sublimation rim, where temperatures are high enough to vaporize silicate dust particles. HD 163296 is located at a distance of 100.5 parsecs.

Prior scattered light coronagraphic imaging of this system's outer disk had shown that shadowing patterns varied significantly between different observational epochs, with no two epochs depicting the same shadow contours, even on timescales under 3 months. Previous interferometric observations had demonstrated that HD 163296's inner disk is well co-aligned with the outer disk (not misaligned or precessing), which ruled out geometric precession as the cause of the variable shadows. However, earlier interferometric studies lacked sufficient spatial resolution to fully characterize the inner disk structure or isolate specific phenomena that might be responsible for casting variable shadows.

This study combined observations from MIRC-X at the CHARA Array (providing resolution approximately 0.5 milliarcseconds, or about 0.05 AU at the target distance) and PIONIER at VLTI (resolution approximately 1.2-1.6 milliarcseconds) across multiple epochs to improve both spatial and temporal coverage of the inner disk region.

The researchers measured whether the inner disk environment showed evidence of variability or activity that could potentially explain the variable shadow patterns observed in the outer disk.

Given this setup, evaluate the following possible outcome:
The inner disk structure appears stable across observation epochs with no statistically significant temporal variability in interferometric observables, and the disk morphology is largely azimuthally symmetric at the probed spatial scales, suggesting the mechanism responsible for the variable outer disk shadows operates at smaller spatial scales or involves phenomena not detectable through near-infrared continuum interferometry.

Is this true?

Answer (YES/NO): NO